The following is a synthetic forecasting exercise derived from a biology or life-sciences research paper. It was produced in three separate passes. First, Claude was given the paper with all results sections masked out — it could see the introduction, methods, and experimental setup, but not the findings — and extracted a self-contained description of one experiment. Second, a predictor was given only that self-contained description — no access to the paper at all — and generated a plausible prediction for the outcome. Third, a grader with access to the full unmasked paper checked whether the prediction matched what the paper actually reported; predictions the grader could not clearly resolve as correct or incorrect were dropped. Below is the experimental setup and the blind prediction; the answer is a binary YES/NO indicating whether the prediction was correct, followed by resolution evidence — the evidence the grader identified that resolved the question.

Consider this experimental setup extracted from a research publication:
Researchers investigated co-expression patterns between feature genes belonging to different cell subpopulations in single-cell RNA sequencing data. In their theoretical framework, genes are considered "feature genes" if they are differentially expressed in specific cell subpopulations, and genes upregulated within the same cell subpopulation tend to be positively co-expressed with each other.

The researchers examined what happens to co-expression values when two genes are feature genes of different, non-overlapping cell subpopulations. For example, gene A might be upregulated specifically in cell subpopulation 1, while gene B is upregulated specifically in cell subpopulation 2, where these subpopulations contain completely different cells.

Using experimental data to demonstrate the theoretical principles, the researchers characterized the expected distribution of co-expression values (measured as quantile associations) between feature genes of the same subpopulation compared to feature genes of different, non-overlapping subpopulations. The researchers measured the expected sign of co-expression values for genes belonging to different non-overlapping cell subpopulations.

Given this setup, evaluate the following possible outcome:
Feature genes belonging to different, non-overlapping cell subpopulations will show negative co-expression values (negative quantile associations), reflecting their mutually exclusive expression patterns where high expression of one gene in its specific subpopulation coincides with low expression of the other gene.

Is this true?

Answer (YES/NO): YES